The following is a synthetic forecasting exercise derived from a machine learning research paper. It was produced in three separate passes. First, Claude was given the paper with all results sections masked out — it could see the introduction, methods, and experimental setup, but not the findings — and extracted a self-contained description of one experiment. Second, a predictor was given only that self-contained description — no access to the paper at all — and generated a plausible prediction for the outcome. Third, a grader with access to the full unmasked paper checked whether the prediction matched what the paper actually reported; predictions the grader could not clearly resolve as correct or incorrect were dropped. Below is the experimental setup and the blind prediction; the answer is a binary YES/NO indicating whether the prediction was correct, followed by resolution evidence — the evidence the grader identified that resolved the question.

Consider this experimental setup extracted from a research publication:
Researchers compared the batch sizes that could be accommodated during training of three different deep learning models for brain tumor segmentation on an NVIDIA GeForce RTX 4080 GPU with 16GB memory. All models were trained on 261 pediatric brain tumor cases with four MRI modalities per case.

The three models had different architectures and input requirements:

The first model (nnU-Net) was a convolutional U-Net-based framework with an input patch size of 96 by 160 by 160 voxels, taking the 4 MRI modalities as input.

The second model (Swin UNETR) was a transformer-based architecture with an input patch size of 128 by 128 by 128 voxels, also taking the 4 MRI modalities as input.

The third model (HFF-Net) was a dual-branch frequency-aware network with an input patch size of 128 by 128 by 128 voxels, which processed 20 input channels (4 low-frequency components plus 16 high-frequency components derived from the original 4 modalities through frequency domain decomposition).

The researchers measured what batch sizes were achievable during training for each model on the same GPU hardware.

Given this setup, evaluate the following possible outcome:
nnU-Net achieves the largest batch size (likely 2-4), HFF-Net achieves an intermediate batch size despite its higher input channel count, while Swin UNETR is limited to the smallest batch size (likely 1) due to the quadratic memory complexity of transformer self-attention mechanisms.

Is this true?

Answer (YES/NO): NO